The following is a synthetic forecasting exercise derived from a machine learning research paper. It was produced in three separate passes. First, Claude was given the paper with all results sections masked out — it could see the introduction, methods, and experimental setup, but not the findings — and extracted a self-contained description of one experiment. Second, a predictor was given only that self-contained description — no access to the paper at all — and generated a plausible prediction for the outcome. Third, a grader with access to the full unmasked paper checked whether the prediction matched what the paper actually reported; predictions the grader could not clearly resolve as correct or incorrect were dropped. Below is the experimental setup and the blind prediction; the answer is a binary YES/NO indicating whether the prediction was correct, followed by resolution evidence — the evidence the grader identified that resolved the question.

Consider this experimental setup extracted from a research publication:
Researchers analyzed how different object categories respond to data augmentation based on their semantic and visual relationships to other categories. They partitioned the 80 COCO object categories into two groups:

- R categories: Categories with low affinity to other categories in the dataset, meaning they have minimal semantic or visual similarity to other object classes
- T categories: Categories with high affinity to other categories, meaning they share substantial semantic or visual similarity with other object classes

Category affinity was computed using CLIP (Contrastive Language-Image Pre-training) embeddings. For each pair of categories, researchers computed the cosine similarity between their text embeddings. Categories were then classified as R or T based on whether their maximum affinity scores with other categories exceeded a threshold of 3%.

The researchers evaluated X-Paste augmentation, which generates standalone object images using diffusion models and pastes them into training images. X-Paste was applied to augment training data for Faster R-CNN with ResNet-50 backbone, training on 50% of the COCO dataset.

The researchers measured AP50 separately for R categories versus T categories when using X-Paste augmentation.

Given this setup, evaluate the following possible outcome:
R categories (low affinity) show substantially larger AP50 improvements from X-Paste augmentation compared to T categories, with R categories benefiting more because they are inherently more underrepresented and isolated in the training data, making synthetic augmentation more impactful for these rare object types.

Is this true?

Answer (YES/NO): NO